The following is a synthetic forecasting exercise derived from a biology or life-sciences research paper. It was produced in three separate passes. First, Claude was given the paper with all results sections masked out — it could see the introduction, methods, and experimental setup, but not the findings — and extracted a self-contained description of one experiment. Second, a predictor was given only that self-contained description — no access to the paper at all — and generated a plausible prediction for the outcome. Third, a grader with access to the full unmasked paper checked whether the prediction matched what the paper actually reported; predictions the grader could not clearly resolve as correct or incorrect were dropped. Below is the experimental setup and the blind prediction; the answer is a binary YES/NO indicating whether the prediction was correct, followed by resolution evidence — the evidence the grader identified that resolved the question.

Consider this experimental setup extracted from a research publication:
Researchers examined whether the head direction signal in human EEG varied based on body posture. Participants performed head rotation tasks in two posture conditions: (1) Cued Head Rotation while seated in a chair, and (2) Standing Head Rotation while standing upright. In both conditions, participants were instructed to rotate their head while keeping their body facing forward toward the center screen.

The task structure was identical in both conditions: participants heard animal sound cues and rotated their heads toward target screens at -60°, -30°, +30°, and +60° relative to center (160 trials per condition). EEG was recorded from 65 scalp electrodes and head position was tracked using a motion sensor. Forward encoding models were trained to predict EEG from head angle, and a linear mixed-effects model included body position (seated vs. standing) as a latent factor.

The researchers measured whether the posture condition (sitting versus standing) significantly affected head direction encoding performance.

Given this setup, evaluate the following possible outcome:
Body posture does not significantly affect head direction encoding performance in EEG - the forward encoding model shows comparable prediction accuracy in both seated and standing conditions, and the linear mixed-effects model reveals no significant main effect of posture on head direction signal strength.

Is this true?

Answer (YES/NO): YES